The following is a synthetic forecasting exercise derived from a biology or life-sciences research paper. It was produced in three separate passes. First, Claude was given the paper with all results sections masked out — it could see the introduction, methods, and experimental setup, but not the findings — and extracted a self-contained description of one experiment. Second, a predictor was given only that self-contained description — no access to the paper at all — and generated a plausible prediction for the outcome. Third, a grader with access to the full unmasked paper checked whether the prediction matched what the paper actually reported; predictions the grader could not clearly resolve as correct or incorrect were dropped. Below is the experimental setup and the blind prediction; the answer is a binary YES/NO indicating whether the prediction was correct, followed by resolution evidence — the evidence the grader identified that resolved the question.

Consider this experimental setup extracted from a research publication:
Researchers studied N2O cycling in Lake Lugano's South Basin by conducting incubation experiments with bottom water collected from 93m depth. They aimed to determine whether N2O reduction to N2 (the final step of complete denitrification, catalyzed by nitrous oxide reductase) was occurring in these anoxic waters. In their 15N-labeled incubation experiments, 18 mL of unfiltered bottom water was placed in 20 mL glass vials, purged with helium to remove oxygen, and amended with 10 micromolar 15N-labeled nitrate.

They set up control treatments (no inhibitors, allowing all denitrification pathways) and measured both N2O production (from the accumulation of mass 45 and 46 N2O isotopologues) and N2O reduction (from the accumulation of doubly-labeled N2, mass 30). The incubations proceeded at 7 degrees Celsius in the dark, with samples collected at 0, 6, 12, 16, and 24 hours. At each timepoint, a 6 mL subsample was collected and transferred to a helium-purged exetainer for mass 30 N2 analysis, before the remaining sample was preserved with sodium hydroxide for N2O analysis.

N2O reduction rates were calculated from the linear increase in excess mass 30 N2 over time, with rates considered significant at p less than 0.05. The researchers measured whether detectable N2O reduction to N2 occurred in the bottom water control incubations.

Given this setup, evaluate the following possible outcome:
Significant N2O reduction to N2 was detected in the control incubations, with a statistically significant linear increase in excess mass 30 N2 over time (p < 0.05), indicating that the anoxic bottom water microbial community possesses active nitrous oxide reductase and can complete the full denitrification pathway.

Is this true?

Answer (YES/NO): NO